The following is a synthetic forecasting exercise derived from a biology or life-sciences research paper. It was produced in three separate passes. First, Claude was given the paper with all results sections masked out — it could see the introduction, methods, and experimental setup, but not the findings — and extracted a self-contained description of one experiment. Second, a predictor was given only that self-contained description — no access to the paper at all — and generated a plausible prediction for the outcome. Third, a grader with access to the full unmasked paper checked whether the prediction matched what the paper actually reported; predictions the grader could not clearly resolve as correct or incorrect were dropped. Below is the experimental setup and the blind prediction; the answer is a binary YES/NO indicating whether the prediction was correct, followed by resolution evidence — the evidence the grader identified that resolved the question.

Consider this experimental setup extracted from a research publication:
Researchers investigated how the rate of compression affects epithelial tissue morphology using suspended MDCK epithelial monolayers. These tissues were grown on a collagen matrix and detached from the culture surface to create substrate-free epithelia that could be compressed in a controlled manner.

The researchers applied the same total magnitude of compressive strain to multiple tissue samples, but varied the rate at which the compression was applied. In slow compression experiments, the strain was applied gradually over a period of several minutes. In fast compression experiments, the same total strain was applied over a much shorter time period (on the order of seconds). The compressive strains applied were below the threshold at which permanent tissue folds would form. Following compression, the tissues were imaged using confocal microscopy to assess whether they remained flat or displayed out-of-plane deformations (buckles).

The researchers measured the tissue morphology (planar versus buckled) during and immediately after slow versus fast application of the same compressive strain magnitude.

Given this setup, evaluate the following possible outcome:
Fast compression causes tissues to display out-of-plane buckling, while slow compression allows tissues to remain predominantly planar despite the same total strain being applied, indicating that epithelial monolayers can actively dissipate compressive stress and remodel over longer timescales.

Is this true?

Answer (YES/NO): YES